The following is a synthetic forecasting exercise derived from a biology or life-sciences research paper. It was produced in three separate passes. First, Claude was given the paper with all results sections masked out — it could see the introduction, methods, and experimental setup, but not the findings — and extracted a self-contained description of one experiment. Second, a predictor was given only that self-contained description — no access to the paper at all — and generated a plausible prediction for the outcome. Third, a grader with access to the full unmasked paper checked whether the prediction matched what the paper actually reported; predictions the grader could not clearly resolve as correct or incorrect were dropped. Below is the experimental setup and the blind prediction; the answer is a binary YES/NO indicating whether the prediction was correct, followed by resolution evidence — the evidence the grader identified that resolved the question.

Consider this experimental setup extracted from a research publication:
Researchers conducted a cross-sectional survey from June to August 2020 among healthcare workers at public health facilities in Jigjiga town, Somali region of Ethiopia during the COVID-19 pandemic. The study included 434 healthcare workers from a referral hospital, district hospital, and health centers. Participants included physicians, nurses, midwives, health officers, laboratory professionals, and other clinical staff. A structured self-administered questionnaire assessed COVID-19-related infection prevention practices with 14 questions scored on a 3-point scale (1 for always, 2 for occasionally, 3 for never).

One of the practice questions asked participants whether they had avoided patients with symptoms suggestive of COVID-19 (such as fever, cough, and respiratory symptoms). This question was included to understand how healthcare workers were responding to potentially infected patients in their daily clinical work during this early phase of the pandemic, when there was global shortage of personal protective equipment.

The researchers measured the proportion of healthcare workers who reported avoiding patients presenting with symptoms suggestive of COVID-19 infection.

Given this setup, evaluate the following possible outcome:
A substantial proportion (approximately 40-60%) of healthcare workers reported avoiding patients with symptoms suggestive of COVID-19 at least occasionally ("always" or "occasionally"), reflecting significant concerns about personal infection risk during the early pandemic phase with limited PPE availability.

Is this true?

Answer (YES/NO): NO